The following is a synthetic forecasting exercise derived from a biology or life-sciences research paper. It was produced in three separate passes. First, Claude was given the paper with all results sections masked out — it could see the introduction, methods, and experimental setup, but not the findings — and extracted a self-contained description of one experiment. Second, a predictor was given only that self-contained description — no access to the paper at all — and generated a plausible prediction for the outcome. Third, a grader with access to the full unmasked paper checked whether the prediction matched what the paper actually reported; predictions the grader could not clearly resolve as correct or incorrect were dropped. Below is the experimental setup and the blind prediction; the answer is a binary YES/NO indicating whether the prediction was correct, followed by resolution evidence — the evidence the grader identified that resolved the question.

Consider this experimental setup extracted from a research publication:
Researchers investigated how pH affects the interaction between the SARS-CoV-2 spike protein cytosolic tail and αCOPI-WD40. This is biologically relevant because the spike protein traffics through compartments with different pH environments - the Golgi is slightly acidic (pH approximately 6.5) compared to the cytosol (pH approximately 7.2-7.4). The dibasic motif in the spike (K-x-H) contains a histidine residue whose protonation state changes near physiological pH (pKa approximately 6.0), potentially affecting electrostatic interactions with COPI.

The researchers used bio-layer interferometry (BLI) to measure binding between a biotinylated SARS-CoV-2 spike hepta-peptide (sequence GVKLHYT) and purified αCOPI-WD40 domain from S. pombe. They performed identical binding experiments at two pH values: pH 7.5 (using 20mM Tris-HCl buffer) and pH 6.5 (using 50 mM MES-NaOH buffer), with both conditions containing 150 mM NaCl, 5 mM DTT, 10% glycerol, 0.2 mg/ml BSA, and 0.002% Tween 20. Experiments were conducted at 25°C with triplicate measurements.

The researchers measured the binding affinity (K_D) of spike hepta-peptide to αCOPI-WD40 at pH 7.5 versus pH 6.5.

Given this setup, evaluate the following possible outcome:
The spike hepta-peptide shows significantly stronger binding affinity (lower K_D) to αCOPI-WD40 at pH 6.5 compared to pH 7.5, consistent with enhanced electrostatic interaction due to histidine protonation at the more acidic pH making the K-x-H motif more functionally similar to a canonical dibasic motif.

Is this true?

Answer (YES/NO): YES